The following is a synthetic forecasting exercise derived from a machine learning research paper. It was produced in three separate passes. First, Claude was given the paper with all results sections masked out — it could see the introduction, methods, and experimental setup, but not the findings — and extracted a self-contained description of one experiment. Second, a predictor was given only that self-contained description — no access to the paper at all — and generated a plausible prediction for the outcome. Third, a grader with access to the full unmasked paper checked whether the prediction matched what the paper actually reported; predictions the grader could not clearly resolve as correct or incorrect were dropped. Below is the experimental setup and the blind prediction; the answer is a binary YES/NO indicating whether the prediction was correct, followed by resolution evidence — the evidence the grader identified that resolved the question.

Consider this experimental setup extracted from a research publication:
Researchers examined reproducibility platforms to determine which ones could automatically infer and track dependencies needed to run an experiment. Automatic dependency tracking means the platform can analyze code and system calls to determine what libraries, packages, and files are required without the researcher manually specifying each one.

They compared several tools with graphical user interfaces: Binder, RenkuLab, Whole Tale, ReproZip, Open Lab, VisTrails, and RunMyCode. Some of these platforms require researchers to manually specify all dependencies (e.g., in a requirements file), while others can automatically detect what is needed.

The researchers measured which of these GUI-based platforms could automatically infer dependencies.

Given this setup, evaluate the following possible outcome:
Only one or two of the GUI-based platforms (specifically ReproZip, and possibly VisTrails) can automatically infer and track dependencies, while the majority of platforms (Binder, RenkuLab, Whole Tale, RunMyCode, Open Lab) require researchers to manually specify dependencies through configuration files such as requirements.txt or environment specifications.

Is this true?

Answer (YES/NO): YES